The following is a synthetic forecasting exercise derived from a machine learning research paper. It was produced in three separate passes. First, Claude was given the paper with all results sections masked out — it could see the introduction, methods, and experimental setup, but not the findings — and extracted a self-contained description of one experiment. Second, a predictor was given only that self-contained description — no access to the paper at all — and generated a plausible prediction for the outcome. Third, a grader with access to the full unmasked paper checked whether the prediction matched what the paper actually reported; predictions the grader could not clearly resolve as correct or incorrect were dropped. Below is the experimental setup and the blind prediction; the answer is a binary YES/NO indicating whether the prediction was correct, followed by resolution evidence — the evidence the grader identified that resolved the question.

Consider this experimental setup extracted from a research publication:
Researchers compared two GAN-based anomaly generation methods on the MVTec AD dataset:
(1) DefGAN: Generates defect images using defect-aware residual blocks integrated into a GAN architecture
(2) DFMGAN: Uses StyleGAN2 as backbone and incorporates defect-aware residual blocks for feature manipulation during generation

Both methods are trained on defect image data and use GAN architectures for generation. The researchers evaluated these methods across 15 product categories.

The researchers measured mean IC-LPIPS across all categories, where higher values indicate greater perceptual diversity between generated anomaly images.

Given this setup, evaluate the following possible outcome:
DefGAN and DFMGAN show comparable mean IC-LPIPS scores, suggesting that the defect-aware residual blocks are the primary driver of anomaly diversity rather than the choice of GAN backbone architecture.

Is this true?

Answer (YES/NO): NO